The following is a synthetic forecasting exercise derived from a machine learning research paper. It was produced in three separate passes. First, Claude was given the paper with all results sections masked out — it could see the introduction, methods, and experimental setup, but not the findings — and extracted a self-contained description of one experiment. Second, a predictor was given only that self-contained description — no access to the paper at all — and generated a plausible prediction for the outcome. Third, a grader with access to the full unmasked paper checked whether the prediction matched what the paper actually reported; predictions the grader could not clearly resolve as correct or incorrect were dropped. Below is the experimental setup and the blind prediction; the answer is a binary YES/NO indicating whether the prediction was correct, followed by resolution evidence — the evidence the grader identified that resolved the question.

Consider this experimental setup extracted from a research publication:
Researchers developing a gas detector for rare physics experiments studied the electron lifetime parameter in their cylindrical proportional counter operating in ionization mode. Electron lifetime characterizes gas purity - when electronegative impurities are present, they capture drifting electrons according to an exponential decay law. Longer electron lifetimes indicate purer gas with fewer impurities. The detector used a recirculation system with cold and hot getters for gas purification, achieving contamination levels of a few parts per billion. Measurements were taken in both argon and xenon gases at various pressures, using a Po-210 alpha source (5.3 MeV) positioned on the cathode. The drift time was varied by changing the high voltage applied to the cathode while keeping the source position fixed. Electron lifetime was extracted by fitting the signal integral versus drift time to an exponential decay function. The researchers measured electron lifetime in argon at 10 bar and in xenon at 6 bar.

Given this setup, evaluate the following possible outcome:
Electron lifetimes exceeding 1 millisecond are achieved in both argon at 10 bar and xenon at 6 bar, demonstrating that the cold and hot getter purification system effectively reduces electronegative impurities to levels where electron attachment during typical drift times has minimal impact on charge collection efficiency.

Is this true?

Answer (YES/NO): NO